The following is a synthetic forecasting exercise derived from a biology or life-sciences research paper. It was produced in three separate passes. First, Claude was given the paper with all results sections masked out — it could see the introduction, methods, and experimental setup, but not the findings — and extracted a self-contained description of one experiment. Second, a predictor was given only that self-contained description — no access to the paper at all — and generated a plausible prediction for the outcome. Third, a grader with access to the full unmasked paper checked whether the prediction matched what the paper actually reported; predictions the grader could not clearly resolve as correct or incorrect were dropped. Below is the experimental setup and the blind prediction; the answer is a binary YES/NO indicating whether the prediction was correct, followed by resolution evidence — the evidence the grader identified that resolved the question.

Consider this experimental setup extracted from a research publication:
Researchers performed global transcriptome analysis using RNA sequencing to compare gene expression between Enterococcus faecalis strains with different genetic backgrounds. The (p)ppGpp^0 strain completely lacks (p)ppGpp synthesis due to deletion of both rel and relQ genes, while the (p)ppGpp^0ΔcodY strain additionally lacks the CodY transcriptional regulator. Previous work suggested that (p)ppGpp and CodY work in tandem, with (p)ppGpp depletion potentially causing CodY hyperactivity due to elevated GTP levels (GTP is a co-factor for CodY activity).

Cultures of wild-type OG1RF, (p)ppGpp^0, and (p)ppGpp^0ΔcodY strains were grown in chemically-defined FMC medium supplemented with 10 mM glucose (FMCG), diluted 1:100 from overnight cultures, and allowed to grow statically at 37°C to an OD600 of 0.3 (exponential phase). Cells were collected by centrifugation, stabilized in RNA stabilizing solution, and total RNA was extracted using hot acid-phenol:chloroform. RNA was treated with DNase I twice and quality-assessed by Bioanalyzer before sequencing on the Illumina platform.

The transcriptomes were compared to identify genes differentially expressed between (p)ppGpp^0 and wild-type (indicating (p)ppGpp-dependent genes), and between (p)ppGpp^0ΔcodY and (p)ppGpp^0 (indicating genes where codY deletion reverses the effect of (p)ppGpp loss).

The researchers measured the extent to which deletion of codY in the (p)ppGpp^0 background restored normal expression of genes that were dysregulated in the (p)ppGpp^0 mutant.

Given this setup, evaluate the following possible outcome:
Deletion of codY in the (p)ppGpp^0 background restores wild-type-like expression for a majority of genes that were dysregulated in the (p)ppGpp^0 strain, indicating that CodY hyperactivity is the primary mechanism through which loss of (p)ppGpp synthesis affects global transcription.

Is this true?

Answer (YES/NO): NO